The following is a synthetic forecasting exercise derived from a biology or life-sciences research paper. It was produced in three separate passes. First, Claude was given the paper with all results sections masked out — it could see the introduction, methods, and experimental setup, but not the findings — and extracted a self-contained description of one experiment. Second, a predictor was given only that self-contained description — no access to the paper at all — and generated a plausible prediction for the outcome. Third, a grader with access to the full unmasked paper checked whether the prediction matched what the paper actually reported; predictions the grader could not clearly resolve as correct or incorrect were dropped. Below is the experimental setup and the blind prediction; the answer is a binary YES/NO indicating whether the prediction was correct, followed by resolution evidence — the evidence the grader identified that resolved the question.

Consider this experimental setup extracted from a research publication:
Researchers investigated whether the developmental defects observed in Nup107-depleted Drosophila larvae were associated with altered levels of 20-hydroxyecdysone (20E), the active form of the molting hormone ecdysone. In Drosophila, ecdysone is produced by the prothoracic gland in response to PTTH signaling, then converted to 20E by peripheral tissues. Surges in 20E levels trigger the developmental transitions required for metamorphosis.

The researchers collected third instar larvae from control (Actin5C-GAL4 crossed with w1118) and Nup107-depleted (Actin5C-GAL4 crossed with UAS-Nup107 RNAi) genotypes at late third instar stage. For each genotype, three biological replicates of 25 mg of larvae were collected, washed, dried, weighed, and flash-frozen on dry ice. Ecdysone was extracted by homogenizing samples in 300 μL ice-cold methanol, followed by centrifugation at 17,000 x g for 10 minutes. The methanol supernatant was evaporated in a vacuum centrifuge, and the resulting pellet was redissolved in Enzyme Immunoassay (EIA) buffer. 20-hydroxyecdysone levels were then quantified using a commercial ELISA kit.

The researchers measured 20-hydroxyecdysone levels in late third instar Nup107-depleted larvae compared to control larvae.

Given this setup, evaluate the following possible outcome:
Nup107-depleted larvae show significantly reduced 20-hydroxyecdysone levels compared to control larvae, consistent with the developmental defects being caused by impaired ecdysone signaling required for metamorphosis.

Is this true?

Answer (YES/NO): YES